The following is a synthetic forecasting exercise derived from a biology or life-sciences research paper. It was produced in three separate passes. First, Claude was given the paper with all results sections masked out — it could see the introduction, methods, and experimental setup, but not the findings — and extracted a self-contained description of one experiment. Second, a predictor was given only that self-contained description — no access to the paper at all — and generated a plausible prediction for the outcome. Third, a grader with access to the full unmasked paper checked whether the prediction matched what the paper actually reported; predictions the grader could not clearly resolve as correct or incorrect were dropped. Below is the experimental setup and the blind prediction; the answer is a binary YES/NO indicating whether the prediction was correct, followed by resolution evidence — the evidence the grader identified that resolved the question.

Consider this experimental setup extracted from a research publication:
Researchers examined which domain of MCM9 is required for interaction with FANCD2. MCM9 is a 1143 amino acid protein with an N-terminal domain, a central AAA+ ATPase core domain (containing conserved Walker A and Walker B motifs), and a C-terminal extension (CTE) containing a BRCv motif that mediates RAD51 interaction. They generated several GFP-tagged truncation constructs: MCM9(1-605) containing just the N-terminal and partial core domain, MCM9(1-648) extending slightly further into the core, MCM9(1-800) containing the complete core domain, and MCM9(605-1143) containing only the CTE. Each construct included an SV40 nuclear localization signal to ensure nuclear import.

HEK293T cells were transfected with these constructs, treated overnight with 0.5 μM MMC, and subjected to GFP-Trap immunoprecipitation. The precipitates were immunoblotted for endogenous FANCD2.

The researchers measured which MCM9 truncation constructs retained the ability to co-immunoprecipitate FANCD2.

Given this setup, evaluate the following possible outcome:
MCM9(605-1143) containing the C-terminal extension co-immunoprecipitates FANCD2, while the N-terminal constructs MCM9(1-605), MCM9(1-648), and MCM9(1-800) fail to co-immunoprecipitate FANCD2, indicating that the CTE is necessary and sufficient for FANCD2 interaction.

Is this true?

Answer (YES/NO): NO